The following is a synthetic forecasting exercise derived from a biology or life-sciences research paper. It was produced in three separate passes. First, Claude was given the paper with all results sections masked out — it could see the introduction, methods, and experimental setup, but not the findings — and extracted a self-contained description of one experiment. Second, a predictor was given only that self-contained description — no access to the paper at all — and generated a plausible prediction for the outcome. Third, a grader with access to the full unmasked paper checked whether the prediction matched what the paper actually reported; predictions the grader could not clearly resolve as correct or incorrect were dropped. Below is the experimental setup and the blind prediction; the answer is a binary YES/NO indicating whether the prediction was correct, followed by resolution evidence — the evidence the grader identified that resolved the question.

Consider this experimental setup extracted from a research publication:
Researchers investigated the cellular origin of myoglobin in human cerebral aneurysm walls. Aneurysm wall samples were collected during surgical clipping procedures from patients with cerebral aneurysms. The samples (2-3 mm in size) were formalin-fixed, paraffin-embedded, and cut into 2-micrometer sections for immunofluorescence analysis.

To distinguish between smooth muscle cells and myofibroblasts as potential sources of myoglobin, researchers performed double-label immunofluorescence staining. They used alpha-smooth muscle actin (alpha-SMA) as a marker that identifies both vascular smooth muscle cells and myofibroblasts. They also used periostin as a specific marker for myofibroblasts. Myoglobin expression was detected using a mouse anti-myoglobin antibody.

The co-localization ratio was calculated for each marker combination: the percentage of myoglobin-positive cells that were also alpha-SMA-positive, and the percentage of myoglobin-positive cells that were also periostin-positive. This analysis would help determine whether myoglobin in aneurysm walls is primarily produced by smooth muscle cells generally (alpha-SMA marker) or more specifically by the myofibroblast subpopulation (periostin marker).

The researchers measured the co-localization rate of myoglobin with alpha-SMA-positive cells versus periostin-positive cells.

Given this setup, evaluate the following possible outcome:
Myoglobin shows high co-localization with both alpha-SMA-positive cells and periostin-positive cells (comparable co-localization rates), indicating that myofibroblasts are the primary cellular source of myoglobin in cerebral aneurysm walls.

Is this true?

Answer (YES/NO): NO